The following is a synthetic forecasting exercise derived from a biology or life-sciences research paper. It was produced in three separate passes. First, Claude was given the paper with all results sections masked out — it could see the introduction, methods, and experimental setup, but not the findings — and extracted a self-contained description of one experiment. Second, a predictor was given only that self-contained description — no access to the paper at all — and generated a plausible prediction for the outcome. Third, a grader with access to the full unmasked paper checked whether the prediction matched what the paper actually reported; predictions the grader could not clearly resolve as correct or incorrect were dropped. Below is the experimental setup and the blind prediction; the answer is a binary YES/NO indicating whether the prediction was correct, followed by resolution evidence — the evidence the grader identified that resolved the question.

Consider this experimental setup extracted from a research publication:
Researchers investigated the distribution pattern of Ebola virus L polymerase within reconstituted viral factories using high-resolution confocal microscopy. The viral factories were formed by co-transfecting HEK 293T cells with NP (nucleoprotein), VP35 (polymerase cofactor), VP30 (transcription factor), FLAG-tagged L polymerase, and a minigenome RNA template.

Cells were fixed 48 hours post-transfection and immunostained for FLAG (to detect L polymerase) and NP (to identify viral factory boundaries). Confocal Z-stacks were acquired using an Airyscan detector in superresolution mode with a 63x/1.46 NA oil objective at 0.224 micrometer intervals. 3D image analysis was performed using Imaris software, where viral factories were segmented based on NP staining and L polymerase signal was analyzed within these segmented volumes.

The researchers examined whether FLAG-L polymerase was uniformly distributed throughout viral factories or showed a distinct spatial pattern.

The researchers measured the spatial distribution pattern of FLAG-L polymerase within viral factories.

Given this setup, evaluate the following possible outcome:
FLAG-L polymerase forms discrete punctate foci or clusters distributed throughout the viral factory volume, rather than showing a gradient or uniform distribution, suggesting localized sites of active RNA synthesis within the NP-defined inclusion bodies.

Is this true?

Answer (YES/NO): YES